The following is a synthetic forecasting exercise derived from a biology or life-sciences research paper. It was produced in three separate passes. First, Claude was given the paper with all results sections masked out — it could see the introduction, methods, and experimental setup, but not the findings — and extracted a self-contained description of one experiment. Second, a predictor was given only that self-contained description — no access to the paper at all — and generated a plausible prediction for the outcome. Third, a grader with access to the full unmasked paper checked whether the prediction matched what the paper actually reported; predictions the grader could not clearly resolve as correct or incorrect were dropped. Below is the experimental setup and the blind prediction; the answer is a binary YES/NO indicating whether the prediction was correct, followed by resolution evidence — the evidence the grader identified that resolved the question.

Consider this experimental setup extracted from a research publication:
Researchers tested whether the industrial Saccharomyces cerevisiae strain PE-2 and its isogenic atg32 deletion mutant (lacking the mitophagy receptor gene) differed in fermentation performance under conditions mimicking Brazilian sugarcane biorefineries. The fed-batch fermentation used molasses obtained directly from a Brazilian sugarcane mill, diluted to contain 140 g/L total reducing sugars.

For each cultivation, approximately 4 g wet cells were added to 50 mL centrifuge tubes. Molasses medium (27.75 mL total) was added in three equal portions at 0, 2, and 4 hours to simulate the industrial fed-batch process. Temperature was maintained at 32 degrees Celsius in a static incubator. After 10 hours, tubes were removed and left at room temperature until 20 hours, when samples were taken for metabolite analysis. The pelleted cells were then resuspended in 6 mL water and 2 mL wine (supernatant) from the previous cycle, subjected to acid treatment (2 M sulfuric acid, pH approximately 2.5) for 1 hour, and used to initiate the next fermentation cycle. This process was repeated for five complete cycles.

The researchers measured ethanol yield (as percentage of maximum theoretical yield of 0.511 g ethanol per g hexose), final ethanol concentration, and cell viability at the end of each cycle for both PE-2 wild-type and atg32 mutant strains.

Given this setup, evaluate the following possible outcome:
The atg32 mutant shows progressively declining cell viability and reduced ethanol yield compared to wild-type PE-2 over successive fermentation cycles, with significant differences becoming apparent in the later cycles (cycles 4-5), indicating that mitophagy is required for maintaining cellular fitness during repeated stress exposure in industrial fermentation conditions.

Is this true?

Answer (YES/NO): NO